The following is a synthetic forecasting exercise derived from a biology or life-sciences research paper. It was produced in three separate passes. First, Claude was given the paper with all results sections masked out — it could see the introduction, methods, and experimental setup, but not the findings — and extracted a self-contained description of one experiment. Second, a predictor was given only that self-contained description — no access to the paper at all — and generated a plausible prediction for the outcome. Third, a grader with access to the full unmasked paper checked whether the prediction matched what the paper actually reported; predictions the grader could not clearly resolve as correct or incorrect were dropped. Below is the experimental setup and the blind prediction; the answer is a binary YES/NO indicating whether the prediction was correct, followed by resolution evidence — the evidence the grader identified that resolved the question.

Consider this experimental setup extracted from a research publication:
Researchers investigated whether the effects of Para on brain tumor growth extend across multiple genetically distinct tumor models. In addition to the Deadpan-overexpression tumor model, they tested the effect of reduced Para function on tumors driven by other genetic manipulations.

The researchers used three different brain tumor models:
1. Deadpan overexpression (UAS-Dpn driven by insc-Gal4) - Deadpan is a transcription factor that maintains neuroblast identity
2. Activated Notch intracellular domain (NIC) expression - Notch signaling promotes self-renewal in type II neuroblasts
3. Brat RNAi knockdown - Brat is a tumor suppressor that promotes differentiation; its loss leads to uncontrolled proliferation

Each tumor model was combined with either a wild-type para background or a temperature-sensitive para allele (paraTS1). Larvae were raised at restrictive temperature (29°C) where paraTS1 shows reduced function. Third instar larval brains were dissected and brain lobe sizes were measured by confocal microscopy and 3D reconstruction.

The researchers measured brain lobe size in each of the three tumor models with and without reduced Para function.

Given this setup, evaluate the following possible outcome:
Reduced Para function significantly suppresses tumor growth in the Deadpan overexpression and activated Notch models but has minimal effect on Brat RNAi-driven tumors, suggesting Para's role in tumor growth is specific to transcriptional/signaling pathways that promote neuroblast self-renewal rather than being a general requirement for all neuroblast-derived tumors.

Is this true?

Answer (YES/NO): NO